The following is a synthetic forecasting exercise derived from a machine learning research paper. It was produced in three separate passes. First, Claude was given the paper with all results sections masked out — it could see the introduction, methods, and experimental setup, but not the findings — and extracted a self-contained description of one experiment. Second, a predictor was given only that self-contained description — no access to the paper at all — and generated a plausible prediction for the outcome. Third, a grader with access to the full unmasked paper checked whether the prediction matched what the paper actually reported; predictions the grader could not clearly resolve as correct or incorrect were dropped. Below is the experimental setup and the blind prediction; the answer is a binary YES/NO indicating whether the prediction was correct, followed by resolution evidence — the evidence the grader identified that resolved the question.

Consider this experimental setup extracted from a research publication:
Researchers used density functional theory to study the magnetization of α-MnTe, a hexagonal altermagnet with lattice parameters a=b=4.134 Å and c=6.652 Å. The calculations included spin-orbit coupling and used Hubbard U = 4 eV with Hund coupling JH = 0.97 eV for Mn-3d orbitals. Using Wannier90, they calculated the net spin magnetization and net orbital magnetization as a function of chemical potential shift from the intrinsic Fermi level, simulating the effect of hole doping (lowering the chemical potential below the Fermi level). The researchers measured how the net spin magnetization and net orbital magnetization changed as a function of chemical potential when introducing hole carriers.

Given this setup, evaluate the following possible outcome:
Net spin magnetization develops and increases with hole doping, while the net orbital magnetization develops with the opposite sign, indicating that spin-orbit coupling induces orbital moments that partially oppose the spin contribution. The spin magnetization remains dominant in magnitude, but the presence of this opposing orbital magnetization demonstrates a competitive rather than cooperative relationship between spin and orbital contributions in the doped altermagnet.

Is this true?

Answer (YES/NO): NO